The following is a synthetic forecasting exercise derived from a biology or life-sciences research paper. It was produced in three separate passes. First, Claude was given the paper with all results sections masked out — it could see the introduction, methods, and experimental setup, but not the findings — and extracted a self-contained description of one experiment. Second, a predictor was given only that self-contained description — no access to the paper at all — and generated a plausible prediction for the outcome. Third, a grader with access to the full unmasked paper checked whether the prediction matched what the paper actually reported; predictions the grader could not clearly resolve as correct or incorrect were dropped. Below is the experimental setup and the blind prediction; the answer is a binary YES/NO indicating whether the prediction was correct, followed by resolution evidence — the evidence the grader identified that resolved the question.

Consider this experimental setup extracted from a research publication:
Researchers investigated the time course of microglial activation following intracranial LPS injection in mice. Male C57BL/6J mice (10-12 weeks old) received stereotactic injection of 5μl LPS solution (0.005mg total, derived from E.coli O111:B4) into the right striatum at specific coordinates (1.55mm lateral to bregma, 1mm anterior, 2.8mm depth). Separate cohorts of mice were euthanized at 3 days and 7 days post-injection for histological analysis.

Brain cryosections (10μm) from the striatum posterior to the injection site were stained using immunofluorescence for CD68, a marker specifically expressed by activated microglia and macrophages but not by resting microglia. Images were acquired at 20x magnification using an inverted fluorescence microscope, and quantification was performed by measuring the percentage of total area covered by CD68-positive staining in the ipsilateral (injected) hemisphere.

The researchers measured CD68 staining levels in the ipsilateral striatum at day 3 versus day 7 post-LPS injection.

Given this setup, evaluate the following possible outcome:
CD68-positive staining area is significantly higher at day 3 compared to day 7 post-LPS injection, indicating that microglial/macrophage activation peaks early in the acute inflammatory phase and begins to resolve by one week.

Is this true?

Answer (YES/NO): YES